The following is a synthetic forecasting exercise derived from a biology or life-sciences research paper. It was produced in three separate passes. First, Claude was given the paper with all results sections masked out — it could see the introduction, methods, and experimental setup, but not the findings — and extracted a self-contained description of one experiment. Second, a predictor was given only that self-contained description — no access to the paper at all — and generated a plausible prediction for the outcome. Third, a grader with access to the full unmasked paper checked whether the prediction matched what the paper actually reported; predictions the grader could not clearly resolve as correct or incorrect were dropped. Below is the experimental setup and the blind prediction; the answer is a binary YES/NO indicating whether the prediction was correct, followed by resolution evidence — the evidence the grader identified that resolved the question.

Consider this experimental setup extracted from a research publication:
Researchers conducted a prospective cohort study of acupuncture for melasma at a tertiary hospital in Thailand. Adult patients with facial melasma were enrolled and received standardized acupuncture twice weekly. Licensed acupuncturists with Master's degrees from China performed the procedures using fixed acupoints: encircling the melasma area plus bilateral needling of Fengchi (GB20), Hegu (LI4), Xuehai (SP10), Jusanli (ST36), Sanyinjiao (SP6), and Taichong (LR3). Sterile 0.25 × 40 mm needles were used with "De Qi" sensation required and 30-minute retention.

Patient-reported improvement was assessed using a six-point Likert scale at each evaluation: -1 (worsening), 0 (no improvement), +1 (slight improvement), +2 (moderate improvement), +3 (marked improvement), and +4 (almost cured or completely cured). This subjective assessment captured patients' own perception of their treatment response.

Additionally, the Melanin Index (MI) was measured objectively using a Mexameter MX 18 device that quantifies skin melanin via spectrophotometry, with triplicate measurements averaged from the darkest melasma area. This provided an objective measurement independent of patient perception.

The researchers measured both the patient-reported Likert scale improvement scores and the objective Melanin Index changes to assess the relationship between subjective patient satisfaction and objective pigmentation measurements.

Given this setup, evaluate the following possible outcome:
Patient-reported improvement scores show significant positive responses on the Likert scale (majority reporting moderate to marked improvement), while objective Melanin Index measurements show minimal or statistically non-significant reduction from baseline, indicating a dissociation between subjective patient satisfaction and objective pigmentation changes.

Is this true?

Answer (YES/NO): NO